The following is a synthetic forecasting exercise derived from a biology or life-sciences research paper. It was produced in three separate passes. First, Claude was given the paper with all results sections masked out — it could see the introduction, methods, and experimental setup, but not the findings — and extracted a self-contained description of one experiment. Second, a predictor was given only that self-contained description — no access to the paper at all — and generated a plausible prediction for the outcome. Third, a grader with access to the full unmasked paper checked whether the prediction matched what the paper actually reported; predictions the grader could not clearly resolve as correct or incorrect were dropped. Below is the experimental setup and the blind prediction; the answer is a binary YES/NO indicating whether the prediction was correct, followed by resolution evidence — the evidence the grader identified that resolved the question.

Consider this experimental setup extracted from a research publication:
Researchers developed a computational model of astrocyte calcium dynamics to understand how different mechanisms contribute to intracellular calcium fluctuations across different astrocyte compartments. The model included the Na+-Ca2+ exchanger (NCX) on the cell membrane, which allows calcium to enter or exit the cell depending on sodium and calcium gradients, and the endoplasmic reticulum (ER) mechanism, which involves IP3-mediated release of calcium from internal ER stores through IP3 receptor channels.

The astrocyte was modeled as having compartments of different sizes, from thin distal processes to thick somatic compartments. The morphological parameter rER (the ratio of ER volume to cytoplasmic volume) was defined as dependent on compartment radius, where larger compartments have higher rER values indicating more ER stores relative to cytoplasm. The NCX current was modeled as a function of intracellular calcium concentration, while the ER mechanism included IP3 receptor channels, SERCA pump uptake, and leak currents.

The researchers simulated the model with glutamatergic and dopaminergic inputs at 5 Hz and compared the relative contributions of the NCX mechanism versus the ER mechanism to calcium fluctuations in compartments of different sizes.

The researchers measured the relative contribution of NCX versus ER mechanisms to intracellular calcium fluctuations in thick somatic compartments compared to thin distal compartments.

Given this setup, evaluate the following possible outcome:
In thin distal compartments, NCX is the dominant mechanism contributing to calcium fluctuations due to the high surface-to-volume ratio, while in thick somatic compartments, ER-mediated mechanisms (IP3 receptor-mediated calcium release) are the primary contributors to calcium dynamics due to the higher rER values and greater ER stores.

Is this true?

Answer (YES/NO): YES